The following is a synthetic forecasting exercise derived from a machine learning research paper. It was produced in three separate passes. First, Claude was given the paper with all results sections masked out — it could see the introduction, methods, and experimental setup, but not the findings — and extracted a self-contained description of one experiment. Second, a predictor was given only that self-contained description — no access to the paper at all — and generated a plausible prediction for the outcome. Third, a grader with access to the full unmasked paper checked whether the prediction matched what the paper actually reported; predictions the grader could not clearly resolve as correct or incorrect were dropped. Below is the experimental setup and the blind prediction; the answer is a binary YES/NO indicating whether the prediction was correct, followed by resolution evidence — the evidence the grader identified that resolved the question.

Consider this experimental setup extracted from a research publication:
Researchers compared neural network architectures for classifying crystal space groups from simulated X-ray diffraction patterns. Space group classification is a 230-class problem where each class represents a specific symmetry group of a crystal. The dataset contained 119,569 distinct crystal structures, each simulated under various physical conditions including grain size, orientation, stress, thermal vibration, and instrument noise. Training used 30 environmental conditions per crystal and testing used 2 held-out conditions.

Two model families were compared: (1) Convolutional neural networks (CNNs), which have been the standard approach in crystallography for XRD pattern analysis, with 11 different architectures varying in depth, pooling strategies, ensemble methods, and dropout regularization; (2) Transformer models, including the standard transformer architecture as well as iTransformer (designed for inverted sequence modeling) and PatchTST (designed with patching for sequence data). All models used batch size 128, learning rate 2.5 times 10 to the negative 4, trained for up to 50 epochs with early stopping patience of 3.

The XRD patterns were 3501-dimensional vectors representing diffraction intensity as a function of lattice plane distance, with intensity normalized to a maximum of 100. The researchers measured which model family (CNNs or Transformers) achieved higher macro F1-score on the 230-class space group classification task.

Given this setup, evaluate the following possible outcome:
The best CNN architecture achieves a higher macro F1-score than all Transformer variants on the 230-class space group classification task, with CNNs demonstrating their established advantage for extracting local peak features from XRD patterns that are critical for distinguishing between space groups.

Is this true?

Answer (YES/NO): NO